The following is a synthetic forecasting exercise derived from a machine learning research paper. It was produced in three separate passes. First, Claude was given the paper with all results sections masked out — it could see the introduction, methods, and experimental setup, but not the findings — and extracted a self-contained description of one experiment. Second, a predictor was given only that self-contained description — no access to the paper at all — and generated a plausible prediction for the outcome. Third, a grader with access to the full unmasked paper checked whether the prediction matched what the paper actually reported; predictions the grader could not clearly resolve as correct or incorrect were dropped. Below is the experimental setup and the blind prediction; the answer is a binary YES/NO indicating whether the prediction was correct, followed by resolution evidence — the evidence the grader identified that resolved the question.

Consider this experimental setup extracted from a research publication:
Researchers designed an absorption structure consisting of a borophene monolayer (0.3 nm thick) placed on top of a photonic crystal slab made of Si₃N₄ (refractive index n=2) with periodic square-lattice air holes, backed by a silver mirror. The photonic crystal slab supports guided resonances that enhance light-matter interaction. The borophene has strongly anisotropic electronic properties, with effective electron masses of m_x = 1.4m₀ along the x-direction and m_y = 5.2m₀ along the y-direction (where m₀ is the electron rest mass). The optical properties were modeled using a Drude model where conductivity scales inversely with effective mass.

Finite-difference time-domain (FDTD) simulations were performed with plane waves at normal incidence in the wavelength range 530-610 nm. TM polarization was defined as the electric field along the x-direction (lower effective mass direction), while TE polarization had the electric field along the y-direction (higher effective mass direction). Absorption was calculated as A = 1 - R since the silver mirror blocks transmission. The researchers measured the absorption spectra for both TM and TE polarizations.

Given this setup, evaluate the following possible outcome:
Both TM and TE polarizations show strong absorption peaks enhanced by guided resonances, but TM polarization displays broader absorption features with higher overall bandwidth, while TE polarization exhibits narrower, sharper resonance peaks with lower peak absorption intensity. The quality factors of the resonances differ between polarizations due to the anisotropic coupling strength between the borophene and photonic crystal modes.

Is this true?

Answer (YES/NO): NO